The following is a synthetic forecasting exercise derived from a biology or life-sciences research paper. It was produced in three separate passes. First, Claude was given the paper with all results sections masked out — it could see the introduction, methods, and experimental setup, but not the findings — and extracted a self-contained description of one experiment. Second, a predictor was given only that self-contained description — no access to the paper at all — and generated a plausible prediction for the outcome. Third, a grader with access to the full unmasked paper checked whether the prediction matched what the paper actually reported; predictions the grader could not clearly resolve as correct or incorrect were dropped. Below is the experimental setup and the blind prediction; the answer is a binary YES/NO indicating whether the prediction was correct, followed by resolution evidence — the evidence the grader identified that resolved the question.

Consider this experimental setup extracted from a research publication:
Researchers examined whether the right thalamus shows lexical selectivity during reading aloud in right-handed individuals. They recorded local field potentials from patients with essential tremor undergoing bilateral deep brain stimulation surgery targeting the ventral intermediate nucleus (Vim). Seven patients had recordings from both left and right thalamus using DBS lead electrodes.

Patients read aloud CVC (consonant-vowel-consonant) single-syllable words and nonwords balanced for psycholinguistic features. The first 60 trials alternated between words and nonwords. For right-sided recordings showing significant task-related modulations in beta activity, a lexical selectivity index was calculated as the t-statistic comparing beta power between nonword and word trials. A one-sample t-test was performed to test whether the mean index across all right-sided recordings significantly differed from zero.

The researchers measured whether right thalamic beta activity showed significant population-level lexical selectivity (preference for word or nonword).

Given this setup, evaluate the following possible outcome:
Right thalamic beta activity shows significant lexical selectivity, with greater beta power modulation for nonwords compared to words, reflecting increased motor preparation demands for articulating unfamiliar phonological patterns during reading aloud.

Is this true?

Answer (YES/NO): NO